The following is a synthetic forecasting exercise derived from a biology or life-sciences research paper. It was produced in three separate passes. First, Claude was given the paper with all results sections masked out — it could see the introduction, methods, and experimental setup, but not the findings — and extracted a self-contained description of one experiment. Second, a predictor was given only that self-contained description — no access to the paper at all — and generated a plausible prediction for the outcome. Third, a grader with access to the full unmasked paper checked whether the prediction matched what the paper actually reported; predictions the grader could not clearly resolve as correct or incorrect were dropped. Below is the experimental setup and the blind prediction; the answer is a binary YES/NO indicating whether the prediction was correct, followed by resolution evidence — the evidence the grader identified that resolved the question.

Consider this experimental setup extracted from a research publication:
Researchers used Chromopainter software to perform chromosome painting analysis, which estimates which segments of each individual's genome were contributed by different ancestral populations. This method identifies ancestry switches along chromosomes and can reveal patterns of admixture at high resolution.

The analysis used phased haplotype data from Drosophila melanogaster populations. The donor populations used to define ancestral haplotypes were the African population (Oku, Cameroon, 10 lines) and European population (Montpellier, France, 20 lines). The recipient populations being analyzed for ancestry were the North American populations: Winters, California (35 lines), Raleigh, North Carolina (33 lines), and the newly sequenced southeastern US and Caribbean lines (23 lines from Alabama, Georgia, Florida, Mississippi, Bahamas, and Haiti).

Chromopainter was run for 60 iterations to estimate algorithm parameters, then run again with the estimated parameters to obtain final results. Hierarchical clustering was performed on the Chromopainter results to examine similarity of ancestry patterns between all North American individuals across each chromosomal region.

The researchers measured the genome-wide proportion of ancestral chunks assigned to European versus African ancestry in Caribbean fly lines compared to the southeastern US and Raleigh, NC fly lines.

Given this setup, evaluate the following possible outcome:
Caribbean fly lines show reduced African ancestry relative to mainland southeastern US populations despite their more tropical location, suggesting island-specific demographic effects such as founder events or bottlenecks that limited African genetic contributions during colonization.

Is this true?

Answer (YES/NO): NO